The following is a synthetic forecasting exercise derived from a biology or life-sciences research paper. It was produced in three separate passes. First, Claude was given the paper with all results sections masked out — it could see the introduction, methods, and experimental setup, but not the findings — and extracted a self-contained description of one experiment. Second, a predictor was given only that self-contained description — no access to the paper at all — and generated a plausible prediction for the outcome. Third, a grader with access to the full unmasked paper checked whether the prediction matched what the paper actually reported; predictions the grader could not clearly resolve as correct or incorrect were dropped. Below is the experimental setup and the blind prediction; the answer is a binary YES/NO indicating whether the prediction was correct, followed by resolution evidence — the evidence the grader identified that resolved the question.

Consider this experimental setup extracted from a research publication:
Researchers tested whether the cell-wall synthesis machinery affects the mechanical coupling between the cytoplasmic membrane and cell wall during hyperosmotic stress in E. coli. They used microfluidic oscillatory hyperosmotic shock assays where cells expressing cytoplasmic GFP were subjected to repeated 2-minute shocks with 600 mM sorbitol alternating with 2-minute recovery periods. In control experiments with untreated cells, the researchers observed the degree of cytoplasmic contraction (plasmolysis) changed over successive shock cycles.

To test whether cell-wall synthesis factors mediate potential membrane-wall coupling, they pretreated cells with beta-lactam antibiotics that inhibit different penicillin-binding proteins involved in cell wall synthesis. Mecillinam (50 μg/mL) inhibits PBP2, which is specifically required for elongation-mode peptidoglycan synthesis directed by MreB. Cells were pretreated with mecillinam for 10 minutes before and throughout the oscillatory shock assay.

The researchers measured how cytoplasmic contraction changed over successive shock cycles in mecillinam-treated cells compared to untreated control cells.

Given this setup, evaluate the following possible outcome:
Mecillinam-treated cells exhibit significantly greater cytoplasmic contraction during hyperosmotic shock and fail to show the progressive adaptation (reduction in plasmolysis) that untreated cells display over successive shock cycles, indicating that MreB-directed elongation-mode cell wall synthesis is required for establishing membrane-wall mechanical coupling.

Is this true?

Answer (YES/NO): NO